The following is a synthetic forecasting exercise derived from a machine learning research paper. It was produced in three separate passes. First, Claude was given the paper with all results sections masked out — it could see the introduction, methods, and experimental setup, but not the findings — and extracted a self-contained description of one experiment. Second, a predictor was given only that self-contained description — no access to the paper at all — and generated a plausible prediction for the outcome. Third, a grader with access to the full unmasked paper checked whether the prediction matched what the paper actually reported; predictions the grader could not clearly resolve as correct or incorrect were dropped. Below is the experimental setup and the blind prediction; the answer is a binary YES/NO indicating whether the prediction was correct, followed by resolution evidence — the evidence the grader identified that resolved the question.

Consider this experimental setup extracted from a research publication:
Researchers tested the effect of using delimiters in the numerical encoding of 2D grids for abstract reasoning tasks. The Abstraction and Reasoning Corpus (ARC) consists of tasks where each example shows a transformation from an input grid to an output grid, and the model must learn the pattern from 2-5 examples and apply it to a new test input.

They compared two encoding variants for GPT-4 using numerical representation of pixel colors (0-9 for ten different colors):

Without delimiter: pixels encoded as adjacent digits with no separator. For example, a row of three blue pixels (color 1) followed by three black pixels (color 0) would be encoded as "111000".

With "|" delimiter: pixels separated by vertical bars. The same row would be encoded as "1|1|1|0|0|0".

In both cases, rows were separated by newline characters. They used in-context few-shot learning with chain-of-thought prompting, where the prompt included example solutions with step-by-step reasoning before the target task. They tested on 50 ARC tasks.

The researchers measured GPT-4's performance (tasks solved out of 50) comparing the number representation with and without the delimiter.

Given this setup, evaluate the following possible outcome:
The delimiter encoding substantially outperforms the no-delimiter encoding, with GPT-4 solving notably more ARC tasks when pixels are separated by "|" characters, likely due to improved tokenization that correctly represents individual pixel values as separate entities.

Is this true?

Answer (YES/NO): YES